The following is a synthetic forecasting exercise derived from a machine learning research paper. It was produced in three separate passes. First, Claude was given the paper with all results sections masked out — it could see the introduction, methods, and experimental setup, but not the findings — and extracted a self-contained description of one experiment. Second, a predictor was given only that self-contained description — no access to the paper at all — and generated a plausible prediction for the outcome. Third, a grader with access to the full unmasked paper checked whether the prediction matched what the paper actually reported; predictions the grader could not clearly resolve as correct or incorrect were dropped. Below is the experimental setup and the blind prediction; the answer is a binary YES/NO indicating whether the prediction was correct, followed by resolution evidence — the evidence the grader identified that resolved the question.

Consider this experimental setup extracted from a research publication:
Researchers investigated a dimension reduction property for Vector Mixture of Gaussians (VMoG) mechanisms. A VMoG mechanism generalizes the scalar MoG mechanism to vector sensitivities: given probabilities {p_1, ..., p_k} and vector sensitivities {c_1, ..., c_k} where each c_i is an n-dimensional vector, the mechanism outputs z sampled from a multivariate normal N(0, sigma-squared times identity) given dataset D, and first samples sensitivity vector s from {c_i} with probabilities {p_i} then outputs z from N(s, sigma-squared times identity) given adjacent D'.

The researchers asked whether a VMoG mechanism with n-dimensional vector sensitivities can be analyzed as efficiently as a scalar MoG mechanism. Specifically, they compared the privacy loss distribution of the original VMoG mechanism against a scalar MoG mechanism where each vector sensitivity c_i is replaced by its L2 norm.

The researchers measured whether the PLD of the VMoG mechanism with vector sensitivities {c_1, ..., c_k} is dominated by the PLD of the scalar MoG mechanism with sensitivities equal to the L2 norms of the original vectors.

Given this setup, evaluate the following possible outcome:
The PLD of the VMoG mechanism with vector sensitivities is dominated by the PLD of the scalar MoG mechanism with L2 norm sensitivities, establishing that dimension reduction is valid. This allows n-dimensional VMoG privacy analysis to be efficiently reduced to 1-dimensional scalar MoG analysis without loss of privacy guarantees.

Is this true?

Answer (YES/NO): YES